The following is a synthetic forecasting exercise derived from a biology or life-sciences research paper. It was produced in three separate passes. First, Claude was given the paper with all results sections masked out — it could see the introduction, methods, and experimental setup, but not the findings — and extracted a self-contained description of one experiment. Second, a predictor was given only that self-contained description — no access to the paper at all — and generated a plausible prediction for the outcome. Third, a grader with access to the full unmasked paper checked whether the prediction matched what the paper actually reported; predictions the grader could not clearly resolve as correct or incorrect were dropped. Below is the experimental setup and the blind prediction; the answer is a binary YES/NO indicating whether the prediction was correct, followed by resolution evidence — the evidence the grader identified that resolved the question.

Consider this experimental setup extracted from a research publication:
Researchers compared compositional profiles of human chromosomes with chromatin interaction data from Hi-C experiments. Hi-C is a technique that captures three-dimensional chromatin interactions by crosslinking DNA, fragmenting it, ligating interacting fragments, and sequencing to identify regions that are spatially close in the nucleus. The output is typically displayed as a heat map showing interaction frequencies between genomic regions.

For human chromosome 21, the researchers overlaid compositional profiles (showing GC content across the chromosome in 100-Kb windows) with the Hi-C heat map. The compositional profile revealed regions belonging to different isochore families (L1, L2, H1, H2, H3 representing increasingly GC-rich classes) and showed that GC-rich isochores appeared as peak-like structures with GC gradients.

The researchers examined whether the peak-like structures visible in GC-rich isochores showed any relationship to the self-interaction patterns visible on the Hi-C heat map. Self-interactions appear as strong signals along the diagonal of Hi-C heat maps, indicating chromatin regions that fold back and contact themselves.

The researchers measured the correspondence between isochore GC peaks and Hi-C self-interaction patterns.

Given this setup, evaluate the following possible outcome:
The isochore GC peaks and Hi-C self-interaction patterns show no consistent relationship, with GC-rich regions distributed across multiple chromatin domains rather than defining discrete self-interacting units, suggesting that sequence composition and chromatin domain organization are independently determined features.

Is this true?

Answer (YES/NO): NO